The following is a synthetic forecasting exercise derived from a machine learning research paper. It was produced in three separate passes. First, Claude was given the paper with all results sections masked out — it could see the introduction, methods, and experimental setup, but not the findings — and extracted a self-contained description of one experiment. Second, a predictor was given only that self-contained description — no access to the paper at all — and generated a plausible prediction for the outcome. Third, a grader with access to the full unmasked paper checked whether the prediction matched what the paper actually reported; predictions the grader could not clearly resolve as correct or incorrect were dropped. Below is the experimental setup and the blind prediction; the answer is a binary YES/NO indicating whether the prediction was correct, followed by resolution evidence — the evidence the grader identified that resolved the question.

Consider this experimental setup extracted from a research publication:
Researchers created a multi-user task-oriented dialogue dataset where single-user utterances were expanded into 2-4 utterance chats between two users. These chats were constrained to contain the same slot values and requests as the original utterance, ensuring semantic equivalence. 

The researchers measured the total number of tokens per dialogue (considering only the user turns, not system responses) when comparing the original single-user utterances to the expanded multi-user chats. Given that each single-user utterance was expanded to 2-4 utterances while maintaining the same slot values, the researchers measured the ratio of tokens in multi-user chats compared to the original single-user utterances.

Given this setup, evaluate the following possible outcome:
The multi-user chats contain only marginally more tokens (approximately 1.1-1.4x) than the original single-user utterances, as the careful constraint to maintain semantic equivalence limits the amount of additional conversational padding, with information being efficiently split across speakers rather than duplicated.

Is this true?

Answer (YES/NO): NO